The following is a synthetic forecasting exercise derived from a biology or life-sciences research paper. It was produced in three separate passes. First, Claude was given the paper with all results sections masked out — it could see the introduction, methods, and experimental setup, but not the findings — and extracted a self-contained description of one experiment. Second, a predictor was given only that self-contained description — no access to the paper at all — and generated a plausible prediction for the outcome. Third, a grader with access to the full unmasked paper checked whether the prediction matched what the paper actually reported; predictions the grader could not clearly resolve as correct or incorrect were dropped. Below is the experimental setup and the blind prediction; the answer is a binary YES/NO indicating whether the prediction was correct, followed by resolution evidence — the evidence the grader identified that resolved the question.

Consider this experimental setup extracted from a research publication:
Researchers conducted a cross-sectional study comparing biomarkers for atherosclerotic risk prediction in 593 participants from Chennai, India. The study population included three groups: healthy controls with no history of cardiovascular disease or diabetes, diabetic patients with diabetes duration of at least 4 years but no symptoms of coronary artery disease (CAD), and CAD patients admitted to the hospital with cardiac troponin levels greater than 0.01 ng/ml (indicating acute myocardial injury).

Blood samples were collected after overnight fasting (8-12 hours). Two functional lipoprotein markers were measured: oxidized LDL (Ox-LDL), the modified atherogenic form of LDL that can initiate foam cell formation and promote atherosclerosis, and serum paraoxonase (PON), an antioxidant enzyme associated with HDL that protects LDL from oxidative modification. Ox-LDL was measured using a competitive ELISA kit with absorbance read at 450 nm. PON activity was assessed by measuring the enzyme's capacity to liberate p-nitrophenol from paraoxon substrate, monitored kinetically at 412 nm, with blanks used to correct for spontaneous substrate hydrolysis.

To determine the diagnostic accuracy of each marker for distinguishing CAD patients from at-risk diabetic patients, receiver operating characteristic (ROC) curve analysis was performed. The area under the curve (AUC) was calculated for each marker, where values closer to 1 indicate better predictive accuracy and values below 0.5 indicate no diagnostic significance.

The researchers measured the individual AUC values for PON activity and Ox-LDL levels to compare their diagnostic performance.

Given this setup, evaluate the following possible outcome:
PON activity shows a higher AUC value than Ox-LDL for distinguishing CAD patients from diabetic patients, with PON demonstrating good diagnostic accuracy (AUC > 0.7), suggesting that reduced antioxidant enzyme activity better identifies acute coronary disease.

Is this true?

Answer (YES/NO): NO